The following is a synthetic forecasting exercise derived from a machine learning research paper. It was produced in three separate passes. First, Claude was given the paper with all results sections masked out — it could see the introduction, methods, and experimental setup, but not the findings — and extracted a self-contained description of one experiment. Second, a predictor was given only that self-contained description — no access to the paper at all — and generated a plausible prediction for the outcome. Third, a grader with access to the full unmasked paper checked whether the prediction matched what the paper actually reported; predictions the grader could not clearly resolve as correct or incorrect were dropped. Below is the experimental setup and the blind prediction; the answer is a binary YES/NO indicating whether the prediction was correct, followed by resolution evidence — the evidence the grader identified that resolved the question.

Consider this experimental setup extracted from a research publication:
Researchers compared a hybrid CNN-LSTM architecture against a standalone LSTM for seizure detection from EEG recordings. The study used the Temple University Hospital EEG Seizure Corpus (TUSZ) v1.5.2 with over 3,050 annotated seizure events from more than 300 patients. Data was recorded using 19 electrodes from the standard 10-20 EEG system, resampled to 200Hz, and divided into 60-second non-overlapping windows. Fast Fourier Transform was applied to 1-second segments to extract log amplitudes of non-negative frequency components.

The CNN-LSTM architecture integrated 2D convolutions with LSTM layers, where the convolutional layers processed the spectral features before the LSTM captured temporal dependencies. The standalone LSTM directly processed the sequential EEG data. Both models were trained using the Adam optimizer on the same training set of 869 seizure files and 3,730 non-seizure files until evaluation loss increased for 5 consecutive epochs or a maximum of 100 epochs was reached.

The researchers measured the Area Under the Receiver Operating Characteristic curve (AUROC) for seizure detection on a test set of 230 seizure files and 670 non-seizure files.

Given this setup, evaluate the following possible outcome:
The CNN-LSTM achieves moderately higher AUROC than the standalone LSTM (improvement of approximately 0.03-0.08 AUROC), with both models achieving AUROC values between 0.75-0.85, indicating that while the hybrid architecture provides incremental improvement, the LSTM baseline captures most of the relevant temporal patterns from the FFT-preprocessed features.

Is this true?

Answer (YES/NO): NO